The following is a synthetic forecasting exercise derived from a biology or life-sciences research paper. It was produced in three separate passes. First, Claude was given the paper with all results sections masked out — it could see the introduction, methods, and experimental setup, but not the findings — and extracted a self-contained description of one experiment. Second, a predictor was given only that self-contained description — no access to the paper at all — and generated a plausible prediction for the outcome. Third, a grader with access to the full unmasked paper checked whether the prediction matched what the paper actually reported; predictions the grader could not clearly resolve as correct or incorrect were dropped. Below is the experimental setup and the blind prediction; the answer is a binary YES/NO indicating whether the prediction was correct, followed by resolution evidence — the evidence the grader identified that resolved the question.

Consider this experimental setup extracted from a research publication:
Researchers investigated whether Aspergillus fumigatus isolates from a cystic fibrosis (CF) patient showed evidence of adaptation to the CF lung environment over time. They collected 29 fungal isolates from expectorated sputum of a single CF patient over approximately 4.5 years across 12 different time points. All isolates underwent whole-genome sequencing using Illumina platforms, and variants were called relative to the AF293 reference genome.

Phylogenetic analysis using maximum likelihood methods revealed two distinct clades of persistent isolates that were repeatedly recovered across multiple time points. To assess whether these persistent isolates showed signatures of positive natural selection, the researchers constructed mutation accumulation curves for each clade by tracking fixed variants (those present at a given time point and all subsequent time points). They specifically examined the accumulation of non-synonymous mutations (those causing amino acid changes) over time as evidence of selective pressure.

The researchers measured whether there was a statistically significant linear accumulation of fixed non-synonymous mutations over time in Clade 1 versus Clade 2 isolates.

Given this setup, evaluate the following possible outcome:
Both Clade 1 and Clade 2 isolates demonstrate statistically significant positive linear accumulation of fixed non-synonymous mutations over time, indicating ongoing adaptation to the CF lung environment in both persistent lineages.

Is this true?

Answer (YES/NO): NO